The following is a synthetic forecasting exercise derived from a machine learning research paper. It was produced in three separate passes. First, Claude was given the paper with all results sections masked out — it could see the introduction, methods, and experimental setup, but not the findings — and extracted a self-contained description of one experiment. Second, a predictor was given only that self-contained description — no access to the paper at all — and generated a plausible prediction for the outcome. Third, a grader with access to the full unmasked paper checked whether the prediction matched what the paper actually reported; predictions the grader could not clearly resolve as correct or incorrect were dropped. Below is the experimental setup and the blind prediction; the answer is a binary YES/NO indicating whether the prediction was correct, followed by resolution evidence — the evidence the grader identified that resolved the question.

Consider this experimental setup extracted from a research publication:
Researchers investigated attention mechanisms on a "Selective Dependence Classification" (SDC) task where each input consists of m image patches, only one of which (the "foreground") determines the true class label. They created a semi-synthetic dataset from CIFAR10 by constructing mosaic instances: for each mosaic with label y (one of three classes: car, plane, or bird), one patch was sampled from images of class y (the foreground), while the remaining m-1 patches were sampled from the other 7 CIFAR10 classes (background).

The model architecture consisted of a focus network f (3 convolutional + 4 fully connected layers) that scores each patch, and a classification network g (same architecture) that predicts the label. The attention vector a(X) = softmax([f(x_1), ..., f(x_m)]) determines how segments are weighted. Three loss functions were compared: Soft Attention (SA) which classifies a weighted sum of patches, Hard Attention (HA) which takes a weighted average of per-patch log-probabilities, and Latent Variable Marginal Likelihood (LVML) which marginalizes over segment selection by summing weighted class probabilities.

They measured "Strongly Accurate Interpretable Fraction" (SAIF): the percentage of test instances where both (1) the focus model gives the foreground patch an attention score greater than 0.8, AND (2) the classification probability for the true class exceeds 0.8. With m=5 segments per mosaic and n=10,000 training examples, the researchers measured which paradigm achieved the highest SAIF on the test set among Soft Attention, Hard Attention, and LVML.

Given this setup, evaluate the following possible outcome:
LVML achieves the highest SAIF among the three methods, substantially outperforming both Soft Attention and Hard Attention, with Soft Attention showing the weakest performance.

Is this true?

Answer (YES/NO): YES